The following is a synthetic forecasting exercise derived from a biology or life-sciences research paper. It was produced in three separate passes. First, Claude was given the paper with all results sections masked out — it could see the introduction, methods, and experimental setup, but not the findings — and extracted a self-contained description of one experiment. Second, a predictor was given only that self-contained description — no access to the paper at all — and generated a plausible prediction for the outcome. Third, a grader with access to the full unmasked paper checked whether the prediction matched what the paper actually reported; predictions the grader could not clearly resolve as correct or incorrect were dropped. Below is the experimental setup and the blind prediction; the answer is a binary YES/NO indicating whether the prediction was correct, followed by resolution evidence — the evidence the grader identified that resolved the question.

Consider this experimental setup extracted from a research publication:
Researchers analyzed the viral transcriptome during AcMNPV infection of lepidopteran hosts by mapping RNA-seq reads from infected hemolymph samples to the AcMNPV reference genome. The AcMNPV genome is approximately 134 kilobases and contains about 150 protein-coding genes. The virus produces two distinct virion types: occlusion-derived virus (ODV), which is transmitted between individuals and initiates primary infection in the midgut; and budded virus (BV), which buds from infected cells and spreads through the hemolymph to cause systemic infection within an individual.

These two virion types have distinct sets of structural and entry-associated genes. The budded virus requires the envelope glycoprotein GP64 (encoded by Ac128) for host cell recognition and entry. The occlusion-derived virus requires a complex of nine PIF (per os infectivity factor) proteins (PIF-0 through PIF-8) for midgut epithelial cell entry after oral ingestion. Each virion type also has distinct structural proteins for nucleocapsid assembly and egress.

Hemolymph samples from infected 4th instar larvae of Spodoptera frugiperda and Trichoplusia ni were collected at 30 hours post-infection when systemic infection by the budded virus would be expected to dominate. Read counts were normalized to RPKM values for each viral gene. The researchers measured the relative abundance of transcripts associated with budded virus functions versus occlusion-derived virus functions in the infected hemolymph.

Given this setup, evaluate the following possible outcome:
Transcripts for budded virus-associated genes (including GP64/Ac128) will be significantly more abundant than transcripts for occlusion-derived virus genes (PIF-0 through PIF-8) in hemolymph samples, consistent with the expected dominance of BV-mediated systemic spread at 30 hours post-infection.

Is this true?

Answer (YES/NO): YES